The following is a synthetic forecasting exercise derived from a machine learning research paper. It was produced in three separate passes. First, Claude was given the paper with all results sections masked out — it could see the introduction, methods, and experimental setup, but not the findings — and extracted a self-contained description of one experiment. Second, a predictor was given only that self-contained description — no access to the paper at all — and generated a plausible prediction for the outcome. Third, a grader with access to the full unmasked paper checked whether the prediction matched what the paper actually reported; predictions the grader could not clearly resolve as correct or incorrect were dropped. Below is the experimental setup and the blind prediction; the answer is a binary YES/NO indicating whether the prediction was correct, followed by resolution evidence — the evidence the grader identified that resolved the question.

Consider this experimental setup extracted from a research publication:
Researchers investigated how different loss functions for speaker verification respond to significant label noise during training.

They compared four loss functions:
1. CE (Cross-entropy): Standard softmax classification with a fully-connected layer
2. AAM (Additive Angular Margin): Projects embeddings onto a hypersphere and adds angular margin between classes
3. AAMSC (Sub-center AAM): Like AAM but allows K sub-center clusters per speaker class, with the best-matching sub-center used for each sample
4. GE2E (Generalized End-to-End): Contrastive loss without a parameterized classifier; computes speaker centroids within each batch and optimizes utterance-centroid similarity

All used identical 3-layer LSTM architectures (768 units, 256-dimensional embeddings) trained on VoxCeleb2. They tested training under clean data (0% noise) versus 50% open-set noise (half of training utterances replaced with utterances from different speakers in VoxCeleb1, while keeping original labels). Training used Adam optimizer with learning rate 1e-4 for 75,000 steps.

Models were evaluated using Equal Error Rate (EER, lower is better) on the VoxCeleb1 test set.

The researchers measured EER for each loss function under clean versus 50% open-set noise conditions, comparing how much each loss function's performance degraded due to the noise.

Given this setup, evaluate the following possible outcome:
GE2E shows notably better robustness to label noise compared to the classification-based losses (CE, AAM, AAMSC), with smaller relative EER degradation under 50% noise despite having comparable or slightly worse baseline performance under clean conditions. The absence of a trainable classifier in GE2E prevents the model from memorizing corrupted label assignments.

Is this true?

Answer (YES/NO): NO